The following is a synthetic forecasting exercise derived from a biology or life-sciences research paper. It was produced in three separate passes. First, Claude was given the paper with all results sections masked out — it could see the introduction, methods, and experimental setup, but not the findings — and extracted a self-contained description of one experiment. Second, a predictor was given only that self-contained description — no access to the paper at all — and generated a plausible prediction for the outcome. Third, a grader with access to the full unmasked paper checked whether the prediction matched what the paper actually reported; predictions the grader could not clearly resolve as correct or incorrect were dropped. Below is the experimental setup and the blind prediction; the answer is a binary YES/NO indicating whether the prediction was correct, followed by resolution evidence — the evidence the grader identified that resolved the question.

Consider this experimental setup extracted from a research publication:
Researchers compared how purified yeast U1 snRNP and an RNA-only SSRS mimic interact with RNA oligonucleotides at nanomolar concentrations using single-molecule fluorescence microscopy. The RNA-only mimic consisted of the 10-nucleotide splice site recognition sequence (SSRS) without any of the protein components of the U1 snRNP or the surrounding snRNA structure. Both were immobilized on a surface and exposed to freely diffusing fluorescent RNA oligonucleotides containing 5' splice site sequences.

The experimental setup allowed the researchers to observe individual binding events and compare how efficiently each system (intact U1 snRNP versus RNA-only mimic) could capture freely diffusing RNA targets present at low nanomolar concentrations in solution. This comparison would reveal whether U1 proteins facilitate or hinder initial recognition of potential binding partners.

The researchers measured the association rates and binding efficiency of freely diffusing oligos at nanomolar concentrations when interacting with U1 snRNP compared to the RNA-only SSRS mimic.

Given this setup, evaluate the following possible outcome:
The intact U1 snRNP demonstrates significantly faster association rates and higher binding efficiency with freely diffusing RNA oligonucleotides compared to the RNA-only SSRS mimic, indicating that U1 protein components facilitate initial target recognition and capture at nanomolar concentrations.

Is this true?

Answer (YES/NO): YES